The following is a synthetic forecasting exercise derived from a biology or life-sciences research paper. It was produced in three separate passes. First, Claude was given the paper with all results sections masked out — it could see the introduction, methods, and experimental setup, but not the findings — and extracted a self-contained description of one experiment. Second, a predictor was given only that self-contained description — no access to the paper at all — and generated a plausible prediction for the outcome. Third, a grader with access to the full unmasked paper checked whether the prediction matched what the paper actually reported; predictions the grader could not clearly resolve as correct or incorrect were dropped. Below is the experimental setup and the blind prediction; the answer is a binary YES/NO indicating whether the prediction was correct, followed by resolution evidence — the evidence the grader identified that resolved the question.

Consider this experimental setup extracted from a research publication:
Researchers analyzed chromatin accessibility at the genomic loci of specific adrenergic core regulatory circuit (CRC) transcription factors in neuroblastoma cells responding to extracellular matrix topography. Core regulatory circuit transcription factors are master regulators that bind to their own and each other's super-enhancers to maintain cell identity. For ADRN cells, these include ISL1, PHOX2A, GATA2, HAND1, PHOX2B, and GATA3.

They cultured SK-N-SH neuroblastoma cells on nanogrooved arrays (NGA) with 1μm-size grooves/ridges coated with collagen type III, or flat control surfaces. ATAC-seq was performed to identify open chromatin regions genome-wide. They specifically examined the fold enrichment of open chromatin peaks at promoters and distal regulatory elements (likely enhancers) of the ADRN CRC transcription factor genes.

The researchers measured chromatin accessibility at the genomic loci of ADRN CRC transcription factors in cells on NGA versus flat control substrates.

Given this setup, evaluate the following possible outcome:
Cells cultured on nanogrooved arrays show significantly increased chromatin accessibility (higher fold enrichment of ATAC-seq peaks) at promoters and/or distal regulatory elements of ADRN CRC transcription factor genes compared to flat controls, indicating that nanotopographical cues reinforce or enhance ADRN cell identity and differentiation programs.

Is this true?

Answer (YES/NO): NO